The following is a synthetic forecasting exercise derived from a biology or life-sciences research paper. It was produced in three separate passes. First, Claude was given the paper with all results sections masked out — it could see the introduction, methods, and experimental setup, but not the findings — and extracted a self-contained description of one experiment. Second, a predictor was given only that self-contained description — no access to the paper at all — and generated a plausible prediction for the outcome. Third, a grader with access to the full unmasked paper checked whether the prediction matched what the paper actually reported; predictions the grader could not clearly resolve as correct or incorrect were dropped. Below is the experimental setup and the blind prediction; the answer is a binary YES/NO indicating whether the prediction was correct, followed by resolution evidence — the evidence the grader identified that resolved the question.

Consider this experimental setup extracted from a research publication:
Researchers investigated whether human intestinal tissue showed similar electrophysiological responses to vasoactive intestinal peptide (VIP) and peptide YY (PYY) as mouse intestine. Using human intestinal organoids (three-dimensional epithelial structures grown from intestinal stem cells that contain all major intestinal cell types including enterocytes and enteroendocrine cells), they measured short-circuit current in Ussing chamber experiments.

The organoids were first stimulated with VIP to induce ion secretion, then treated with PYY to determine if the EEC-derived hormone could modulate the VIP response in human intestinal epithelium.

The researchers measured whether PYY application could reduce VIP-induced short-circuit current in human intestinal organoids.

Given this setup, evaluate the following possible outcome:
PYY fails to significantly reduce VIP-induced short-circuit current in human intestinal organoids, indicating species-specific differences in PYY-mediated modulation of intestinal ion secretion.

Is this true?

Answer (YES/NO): NO